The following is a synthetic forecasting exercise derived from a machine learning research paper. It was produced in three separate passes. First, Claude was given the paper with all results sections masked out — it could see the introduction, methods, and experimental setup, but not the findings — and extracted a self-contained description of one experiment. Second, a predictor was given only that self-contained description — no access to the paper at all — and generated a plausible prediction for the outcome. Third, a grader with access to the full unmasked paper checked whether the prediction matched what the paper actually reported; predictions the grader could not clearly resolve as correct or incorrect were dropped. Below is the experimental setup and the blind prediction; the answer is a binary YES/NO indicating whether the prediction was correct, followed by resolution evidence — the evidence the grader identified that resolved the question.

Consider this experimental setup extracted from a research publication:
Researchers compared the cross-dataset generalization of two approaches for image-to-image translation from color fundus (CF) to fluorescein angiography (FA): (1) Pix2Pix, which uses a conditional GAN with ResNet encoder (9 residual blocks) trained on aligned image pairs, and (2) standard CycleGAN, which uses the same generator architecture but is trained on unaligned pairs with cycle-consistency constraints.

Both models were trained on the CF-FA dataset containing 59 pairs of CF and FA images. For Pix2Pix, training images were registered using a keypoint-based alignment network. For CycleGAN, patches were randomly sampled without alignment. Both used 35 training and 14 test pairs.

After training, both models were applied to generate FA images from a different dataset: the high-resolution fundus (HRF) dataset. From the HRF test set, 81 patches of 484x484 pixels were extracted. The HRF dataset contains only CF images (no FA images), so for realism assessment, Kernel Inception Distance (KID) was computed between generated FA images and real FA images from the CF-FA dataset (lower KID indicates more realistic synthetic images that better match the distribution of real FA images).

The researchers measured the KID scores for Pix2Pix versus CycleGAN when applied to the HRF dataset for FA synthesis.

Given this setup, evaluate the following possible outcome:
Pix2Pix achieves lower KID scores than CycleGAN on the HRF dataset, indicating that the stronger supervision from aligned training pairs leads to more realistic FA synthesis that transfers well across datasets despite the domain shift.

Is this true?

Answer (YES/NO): YES